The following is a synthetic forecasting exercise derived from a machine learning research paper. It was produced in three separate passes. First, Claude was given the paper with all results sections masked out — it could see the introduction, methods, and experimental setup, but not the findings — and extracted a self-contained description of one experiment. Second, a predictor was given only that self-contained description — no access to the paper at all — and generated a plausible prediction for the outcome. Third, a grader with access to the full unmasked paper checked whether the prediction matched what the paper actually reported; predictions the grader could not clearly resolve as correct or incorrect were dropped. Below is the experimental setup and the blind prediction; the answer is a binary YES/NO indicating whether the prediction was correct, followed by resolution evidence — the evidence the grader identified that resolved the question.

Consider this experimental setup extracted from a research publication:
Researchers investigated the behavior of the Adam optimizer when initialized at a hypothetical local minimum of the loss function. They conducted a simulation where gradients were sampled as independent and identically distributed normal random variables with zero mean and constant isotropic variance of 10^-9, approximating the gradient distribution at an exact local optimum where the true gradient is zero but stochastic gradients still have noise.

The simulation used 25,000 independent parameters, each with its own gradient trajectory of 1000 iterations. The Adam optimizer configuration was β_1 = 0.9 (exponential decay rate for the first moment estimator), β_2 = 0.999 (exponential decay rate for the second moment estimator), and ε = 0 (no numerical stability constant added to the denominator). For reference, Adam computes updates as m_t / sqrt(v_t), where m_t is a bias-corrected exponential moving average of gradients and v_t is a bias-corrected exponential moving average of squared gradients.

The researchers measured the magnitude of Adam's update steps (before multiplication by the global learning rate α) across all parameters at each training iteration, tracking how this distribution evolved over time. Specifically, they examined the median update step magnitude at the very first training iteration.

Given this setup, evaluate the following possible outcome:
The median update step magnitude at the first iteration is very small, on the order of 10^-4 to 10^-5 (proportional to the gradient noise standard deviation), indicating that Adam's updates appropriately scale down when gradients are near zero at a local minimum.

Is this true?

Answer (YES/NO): NO